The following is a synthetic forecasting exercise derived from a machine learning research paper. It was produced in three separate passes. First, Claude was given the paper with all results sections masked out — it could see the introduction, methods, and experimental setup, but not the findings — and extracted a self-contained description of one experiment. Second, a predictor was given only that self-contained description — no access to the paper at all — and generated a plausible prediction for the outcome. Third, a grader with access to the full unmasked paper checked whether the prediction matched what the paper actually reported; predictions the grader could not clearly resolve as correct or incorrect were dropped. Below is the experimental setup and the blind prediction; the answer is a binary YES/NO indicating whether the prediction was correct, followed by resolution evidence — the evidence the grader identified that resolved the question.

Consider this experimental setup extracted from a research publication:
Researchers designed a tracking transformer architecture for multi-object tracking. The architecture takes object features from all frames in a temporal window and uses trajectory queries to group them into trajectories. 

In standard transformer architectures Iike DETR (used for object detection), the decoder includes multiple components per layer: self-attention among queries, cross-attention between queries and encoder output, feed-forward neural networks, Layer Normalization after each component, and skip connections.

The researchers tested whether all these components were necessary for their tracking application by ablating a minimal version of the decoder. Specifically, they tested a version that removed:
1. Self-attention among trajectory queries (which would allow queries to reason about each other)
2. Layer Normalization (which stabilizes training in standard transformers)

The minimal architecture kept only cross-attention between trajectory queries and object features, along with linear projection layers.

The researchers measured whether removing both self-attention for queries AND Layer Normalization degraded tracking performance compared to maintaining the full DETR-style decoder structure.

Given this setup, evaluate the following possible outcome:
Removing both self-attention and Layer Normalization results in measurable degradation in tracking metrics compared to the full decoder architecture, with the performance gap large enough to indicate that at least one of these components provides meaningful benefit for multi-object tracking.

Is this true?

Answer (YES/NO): NO